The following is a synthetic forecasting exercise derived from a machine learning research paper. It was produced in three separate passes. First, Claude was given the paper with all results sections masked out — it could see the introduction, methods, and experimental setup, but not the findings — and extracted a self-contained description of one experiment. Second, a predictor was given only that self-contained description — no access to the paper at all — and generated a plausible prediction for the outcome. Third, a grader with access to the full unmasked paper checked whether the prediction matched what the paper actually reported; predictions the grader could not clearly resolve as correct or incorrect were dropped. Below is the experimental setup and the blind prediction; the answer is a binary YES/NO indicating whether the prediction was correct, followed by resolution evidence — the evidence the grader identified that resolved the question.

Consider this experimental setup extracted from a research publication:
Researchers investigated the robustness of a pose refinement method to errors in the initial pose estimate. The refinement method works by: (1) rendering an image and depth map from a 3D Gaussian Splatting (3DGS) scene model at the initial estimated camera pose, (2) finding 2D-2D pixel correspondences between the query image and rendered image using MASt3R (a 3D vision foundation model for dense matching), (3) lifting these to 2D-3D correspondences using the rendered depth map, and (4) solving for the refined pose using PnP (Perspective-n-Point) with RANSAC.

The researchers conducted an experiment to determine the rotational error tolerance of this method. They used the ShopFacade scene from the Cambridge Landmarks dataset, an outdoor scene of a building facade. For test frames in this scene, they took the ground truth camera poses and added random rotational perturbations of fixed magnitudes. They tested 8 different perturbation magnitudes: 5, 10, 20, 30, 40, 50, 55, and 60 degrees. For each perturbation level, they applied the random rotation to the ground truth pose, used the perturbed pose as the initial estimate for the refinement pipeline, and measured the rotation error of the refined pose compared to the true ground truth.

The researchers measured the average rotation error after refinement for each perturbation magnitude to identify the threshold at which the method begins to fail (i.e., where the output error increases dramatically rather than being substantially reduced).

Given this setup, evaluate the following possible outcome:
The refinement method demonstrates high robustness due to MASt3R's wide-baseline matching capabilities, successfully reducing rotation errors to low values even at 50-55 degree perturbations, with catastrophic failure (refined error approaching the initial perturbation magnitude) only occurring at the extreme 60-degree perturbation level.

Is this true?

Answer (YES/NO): NO